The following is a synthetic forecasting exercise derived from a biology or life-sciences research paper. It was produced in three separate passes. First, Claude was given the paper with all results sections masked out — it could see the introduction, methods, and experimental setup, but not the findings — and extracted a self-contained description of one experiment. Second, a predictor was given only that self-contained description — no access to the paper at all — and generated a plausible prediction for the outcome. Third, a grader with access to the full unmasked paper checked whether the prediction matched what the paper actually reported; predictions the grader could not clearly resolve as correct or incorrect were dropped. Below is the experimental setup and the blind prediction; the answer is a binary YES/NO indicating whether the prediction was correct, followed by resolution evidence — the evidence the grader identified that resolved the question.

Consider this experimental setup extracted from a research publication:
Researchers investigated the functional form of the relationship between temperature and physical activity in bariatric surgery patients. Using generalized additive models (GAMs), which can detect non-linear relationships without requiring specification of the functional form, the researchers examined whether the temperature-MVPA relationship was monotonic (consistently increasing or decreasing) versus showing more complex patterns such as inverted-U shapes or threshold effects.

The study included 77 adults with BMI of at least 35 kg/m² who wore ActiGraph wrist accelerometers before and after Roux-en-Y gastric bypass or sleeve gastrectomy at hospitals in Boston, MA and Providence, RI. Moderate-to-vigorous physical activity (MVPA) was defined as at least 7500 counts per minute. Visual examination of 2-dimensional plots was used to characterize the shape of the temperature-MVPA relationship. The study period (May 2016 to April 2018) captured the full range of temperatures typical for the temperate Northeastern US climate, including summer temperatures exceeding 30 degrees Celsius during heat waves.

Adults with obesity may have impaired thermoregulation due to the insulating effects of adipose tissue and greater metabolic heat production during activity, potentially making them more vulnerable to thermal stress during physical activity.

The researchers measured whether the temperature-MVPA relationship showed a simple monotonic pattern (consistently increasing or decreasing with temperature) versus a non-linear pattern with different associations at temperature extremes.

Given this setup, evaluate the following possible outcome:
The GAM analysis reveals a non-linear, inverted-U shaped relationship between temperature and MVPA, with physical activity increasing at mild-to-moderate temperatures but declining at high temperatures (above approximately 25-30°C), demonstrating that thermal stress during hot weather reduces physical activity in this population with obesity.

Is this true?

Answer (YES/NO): NO